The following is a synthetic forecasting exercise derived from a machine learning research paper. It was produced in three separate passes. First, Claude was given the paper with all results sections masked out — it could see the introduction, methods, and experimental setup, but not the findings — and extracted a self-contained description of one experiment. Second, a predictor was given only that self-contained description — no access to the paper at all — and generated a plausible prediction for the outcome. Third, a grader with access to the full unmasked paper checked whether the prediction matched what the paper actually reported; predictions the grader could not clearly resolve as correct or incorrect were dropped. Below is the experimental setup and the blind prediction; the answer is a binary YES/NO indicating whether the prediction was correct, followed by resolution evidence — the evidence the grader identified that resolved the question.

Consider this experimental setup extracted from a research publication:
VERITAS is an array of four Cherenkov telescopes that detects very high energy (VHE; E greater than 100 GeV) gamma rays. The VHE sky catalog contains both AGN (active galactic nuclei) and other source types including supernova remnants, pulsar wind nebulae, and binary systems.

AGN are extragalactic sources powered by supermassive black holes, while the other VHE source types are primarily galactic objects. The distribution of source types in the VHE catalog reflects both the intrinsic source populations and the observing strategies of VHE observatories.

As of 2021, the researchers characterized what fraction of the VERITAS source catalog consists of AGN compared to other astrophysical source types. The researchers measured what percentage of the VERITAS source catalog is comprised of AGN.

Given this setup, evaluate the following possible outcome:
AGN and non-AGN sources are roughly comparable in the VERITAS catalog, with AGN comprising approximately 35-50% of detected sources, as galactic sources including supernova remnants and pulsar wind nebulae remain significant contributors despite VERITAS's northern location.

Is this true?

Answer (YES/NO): NO